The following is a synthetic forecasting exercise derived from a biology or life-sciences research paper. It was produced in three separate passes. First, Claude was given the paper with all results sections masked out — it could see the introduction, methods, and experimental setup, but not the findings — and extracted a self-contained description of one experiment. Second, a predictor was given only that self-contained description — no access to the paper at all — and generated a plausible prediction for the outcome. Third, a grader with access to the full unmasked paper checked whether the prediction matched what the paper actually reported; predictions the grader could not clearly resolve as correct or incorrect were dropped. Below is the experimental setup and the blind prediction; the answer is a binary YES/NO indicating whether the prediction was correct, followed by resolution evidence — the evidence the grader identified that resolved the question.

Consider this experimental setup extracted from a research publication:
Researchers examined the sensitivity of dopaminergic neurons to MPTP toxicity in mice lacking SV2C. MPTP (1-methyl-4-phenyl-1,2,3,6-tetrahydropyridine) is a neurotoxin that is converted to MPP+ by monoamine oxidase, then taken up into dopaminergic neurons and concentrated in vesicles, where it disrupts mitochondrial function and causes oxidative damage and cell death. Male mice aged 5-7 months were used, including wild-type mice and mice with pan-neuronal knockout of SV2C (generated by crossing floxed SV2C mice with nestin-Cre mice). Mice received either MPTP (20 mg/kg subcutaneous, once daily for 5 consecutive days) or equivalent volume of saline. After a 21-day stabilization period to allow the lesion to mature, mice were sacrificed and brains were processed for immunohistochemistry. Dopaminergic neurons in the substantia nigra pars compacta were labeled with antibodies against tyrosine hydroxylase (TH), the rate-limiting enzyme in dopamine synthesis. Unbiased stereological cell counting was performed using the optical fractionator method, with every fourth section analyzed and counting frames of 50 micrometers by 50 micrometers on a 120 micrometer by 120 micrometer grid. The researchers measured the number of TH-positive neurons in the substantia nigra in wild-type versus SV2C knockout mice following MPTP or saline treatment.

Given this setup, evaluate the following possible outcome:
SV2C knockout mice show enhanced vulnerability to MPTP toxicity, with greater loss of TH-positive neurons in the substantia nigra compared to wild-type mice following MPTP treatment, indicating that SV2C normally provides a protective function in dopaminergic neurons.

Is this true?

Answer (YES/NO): YES